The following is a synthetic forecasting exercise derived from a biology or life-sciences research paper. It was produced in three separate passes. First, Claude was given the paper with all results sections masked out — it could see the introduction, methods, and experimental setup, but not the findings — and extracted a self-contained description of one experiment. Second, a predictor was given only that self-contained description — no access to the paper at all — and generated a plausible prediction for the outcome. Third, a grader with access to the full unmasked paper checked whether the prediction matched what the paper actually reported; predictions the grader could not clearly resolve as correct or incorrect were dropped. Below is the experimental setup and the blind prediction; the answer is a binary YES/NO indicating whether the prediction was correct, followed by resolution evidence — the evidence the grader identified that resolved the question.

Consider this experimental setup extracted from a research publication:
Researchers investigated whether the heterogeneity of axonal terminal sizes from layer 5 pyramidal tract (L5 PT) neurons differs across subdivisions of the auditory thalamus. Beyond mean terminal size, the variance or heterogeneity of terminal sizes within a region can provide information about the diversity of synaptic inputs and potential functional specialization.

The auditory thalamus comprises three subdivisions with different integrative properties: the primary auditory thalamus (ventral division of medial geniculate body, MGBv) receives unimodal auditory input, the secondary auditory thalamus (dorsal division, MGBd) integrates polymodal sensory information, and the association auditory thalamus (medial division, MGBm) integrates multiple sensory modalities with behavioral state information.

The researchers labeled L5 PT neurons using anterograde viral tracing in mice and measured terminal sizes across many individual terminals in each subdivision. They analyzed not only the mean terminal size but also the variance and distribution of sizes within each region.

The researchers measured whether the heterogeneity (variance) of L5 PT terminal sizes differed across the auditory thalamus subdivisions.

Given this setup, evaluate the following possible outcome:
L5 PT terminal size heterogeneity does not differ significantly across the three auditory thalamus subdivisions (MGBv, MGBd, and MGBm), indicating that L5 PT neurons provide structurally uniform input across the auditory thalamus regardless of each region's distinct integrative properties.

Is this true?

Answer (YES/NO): NO